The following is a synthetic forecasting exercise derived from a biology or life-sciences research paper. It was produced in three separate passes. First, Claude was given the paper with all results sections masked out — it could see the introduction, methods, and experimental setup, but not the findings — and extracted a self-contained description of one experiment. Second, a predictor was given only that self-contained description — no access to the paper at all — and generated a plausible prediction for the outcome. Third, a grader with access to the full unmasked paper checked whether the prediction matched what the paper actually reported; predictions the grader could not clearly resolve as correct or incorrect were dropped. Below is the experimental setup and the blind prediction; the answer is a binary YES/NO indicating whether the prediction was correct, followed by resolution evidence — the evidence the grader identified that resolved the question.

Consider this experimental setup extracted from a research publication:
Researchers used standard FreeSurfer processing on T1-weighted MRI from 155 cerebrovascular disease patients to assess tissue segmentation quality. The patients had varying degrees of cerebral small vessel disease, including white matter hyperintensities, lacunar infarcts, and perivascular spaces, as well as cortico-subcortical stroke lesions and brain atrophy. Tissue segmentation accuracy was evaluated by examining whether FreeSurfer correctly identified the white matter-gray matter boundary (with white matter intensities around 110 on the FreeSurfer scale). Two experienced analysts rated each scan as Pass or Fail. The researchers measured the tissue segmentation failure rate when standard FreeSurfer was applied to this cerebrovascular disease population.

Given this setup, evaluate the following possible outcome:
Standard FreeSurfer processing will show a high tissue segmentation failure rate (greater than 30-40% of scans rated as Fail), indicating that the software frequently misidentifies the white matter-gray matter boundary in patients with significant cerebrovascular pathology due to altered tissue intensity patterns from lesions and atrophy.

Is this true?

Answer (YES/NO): YES